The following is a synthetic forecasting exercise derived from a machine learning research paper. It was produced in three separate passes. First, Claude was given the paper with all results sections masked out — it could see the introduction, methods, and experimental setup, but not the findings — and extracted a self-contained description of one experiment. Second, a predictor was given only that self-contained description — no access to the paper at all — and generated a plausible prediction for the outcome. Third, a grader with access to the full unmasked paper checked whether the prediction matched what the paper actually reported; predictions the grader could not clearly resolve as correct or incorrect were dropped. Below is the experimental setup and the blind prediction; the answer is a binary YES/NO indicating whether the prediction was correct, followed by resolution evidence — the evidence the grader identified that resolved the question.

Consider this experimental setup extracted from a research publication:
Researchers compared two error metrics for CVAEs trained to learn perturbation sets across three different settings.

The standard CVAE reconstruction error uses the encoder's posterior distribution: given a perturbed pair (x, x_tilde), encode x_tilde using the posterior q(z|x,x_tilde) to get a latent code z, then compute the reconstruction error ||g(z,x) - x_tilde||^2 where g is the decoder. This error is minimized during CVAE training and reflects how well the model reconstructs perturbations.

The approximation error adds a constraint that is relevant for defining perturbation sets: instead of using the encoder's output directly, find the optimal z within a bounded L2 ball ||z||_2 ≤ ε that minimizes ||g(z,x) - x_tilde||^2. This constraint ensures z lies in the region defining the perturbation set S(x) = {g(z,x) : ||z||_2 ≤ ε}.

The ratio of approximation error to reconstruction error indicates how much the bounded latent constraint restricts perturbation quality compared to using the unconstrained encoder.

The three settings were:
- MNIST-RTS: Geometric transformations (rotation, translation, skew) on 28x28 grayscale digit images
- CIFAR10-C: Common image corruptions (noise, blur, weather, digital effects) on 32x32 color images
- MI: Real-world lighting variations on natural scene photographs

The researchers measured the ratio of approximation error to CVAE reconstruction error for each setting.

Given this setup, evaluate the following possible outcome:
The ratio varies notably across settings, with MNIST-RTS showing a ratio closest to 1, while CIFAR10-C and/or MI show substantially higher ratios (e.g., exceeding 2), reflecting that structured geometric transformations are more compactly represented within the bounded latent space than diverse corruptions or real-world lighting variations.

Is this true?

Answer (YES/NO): NO